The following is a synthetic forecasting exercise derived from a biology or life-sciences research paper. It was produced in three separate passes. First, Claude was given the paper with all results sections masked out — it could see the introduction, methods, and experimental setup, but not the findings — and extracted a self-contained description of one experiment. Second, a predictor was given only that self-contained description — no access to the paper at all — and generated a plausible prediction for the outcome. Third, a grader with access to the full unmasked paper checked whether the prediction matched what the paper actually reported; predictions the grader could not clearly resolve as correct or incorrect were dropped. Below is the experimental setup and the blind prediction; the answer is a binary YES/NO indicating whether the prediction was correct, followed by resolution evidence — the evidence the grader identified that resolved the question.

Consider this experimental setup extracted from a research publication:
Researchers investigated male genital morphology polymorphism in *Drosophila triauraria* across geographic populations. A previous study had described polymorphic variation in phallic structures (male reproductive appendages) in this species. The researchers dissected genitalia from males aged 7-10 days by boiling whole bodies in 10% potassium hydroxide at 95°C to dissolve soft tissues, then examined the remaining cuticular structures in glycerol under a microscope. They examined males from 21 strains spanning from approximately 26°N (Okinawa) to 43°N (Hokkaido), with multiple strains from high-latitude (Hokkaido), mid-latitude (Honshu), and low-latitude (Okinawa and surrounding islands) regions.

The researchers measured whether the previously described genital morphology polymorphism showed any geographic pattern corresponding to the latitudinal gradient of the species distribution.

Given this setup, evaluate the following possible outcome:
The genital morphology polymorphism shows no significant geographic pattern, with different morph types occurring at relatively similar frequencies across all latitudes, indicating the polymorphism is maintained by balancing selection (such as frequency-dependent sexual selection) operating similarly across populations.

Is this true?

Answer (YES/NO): NO